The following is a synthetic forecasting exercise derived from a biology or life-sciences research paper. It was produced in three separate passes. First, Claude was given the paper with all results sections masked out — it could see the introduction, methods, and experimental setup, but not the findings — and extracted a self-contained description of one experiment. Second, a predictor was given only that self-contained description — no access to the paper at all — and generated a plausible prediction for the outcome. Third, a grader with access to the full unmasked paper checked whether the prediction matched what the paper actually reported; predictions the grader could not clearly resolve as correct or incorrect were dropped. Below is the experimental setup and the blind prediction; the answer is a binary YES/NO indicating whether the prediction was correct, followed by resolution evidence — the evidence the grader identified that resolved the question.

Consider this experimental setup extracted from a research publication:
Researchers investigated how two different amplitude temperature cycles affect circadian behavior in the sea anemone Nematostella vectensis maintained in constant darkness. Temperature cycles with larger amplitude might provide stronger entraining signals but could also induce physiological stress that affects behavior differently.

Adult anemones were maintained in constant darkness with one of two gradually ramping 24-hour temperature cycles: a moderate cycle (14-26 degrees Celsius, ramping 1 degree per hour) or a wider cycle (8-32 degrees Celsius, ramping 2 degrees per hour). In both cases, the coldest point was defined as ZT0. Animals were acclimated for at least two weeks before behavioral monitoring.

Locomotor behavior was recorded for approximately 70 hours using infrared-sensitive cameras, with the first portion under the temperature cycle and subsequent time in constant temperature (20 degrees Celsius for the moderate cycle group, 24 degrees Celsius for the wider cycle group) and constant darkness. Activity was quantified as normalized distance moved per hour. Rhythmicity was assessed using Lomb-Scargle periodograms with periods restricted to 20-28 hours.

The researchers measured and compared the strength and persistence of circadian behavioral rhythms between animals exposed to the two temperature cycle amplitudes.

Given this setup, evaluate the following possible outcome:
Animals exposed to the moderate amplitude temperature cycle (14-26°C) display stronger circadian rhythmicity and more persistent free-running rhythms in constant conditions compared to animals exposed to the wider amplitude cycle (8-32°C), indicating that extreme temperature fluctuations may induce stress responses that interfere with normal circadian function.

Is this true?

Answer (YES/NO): NO